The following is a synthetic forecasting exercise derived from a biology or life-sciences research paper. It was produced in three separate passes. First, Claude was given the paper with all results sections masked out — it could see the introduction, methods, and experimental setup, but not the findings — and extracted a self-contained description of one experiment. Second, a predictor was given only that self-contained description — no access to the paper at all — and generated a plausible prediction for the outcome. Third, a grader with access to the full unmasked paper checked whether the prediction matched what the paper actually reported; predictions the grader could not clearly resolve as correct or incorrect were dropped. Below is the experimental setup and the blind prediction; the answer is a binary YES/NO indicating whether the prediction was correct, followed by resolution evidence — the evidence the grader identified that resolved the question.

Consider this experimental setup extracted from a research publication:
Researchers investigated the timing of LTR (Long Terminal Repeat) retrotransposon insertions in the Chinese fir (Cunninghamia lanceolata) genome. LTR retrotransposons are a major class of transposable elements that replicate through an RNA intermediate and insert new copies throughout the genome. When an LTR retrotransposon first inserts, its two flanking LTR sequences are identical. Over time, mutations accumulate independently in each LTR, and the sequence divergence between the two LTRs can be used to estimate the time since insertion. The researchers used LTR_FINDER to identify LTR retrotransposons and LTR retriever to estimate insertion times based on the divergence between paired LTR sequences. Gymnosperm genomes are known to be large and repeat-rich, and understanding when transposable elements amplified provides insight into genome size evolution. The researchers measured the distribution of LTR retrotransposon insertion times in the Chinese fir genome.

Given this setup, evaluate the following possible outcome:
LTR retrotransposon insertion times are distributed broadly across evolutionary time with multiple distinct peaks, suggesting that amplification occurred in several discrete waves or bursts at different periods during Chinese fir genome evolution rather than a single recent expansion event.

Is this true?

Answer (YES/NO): YES